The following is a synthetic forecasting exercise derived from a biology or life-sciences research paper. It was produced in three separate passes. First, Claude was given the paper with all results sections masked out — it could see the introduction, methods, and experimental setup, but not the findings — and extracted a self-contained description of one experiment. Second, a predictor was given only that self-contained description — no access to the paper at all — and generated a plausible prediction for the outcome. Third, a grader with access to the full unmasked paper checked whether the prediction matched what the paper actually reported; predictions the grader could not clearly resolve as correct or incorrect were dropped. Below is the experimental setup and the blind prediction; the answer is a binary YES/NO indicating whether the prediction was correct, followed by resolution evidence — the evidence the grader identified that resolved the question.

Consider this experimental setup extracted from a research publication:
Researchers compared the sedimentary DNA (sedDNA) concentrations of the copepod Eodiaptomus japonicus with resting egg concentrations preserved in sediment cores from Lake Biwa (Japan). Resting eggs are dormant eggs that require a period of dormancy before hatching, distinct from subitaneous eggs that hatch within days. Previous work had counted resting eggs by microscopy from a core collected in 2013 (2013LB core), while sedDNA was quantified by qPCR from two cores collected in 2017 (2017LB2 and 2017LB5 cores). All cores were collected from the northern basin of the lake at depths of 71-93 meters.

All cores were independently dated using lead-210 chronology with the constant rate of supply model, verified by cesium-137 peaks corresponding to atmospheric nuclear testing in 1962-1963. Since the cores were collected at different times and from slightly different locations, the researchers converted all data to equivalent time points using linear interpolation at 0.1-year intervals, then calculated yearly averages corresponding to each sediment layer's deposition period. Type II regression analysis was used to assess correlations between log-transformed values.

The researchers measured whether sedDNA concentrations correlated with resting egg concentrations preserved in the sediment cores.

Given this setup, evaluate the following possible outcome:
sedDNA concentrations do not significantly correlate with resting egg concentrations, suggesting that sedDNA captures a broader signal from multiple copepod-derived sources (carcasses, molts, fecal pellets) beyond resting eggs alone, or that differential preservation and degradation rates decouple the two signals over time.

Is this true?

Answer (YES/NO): YES